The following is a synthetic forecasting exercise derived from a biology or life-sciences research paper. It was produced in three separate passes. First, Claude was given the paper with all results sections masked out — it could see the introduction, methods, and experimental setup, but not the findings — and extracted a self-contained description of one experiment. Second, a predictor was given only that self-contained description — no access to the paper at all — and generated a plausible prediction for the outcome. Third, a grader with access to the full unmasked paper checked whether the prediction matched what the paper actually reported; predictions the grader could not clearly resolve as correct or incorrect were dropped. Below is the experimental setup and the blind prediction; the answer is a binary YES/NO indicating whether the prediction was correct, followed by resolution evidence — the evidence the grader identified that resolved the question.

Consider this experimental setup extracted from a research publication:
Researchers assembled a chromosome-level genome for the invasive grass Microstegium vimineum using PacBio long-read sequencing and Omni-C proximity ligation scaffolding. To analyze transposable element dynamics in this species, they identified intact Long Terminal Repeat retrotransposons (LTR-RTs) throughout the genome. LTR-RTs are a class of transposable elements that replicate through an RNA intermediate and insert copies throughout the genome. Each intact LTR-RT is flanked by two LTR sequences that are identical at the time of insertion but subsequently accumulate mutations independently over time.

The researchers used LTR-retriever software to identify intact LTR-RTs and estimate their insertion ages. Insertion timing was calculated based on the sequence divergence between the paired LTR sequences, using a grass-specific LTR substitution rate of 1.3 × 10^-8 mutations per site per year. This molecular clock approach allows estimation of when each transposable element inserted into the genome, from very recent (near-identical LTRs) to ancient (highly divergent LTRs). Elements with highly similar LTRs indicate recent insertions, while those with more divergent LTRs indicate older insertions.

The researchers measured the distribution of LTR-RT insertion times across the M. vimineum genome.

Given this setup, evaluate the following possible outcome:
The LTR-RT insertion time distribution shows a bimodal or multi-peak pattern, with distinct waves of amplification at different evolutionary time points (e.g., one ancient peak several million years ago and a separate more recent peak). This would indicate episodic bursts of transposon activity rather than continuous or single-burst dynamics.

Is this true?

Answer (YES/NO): NO